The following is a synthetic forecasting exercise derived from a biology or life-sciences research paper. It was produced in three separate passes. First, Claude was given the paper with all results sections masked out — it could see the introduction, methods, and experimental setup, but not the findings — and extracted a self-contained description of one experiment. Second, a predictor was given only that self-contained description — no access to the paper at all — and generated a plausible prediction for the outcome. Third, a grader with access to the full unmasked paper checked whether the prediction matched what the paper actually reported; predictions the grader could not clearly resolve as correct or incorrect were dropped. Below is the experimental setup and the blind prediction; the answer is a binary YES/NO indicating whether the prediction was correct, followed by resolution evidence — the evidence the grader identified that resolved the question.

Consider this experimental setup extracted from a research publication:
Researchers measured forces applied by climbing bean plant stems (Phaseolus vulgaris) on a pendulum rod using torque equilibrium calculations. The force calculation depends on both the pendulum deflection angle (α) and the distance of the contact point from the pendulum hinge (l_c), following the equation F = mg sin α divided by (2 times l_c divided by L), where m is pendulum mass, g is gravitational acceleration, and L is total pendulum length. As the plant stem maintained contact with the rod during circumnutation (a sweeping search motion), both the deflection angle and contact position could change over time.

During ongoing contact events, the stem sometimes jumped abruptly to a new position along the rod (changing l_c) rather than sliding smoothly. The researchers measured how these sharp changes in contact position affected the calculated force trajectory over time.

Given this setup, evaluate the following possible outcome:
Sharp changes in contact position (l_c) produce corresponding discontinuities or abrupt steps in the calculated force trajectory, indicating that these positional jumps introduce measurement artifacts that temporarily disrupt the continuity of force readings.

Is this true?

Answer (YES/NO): YES